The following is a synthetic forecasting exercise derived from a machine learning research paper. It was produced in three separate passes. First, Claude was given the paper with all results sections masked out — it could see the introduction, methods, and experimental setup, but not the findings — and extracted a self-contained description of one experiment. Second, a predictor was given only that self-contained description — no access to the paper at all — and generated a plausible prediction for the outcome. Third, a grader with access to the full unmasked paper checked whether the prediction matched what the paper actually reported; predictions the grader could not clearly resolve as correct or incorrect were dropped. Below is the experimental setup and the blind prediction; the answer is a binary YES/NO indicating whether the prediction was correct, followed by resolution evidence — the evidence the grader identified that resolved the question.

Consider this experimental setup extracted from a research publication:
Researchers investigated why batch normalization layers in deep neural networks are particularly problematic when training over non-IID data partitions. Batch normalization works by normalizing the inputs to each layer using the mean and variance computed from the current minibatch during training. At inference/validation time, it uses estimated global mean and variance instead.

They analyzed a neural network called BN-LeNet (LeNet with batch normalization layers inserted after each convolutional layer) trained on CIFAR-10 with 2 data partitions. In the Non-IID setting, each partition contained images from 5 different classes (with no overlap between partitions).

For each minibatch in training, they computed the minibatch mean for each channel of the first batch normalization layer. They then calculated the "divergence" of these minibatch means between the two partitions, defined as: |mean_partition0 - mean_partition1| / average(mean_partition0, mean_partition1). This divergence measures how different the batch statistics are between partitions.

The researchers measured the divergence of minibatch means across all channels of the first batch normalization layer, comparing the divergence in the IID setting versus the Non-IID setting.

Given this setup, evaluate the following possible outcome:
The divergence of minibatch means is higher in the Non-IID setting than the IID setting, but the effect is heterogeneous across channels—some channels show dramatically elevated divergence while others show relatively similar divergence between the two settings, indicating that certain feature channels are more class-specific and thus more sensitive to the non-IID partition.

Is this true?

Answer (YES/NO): NO